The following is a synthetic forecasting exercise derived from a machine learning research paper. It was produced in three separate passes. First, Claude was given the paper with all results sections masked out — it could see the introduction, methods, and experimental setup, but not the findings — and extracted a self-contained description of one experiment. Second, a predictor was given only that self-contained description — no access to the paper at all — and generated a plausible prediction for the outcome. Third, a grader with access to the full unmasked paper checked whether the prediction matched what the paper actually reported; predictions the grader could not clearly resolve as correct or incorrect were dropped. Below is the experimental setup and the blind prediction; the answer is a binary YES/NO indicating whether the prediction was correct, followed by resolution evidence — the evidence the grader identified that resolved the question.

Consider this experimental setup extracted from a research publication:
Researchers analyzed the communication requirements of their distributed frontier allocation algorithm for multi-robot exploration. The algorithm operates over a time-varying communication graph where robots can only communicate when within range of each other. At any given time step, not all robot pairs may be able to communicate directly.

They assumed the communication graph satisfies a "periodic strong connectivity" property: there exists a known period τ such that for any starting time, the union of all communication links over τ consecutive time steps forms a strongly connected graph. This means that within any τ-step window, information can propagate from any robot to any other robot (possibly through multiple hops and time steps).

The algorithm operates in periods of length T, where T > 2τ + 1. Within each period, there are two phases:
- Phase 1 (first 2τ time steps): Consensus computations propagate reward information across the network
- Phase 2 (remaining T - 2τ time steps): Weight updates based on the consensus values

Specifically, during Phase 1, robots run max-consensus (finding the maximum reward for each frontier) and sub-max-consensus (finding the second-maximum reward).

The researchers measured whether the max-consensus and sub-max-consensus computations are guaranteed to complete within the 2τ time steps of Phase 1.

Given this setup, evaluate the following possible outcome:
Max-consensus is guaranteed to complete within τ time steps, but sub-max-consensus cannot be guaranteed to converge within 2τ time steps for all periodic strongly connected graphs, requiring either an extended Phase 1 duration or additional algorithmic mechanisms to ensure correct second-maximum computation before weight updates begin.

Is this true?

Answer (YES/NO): NO